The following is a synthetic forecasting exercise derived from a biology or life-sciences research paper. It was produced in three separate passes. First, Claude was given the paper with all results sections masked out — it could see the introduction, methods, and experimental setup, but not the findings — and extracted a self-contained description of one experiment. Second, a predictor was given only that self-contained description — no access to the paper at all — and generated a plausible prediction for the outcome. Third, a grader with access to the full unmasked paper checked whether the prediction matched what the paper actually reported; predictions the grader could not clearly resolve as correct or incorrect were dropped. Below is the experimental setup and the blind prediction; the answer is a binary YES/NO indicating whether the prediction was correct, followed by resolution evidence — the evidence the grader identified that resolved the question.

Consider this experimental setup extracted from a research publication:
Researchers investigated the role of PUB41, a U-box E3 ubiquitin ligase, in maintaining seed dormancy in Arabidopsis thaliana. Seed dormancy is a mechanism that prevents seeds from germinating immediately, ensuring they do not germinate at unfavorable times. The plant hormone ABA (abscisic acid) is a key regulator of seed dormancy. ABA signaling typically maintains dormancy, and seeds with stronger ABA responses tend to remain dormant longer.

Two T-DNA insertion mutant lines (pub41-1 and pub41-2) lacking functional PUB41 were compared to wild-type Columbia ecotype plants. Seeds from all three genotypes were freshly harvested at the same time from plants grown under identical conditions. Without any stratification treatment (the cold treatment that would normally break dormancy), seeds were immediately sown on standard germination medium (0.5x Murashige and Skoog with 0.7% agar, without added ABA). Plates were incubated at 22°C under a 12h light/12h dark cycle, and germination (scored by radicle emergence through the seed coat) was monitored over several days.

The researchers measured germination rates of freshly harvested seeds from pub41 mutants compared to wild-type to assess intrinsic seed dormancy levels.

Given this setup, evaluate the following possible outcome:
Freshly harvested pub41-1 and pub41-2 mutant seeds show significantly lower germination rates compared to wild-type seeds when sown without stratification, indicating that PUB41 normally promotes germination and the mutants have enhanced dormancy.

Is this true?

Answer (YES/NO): NO